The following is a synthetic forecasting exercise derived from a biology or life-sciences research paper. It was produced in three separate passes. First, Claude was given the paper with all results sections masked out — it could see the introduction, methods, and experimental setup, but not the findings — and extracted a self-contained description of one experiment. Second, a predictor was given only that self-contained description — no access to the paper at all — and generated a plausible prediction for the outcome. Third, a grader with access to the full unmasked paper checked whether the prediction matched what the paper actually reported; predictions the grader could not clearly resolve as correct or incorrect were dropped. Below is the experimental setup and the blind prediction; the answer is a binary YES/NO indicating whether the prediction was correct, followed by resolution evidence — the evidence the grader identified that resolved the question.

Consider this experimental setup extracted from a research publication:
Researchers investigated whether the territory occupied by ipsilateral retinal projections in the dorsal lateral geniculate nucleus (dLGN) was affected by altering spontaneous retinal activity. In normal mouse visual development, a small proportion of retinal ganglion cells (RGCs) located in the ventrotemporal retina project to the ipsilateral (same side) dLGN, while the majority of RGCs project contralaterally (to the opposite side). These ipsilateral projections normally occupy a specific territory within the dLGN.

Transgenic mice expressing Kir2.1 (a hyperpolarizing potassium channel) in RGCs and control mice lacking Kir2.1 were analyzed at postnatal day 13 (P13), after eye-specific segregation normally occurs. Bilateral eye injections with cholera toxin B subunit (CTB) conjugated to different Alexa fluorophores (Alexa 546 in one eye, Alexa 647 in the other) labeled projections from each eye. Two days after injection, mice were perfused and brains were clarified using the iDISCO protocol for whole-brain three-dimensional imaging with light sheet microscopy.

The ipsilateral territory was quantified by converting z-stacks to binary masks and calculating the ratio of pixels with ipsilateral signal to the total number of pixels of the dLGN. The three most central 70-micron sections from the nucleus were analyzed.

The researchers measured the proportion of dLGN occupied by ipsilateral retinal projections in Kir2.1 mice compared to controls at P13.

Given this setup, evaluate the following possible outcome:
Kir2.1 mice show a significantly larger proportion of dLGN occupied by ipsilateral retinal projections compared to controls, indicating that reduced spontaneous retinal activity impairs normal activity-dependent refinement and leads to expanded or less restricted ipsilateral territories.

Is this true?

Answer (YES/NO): YES